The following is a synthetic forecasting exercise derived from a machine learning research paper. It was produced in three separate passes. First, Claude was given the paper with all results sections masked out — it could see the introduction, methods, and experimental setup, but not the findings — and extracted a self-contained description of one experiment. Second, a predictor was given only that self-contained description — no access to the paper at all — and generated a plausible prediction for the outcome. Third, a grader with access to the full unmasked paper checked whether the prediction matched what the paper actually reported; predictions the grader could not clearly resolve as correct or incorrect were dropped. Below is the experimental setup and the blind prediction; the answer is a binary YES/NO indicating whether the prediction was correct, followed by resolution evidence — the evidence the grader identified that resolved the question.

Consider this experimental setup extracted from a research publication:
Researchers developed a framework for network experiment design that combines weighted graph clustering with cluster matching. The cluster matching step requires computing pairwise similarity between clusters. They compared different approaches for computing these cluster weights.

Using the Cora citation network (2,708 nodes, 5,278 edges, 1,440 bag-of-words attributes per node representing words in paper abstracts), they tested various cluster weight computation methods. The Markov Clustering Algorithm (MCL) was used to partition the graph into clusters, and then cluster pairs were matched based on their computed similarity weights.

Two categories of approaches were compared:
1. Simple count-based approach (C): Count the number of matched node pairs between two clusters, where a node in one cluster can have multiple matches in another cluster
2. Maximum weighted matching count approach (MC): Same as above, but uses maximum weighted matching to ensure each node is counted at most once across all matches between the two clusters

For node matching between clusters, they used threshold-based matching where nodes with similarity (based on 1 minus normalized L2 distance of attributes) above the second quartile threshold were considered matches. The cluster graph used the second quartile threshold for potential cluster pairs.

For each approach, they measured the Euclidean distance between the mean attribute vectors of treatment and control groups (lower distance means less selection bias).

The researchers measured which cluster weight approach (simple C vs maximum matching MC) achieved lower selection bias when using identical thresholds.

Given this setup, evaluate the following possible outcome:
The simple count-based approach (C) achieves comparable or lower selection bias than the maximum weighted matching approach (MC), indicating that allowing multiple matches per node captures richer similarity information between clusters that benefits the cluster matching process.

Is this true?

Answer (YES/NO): YES